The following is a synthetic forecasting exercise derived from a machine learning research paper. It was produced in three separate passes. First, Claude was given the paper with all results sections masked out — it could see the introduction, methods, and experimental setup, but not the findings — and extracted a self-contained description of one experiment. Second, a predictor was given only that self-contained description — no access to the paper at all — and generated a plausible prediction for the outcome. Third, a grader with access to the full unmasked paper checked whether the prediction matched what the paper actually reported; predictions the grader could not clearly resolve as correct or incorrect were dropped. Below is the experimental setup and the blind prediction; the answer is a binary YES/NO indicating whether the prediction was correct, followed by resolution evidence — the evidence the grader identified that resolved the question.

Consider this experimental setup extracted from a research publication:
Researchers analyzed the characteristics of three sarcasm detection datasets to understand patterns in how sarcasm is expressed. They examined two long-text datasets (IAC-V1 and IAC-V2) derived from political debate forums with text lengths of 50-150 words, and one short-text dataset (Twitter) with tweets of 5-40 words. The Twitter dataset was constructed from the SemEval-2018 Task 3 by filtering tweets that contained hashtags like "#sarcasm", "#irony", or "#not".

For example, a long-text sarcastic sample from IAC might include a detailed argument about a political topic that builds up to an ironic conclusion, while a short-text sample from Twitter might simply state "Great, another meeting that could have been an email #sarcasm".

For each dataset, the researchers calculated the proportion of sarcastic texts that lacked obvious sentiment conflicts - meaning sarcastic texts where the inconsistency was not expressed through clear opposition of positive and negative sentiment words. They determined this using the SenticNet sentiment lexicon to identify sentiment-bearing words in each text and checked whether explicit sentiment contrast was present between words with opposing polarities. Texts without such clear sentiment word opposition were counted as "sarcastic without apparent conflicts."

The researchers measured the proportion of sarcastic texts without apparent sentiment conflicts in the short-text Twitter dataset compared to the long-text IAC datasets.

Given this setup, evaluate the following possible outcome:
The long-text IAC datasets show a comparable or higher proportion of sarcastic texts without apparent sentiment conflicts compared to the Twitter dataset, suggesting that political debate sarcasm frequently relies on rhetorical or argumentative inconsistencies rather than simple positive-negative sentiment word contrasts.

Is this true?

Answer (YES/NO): NO